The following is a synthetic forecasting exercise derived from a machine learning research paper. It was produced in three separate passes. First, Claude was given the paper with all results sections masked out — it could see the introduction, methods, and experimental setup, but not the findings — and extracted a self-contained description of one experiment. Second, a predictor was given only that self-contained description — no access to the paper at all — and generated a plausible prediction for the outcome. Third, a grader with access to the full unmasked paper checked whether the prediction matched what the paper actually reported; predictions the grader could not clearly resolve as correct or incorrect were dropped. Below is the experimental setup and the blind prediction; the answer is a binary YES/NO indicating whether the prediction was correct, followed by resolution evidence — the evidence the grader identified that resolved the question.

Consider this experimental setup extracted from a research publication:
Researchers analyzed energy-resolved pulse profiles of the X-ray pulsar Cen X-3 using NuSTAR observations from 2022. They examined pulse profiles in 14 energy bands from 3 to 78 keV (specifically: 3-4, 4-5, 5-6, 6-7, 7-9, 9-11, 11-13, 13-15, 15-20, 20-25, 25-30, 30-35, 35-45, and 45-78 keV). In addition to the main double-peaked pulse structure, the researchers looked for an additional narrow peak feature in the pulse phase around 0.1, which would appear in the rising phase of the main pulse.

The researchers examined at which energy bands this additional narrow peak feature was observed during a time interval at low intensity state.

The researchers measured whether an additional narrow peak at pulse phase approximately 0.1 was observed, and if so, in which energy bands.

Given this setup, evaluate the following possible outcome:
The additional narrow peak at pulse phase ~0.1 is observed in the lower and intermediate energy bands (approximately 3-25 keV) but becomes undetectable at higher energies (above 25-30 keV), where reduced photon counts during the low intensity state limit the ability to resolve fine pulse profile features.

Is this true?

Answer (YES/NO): NO